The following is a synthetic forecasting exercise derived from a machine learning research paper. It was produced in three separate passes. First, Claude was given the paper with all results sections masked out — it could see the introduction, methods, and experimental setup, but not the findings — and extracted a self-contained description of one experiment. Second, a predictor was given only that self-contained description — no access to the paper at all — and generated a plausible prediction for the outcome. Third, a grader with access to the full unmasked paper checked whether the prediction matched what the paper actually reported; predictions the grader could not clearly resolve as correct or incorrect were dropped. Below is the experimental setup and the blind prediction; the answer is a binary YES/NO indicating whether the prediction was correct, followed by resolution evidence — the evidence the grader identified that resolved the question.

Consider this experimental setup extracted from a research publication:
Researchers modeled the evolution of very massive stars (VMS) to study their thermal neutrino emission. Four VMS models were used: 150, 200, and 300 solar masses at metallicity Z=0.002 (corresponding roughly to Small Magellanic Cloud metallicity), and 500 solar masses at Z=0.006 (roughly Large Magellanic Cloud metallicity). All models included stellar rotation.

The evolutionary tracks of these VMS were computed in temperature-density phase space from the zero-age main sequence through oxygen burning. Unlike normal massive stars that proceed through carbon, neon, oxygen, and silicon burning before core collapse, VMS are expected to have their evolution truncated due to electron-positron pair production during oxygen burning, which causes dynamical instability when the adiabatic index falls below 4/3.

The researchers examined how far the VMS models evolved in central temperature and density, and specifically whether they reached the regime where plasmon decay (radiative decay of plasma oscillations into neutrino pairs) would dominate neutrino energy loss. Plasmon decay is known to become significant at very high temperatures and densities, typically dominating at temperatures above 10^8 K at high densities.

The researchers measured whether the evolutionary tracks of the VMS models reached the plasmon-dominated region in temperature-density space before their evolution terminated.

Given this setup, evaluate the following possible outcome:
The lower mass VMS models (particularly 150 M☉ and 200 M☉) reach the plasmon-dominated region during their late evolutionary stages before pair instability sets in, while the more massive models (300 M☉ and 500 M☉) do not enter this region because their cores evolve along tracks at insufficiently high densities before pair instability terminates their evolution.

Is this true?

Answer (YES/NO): NO